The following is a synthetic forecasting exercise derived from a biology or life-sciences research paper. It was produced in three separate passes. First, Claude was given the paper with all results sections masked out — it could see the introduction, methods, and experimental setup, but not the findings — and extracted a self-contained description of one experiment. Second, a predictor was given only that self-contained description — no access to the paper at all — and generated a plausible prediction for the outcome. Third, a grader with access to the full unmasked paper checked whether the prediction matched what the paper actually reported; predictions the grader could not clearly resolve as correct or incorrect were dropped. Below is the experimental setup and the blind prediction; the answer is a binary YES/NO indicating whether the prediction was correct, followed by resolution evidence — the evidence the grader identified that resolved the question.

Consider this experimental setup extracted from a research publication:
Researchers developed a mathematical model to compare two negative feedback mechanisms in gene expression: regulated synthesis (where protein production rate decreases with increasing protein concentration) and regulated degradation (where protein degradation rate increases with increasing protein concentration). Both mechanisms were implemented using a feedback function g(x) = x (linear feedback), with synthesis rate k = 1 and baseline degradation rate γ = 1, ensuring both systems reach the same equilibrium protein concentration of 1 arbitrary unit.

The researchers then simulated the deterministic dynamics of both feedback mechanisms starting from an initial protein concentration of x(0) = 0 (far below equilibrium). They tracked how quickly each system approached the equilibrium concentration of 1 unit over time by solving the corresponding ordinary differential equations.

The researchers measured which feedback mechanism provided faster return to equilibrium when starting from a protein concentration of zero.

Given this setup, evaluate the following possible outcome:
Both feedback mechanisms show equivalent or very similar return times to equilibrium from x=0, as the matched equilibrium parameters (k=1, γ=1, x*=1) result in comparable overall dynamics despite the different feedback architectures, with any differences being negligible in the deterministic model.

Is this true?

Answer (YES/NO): NO